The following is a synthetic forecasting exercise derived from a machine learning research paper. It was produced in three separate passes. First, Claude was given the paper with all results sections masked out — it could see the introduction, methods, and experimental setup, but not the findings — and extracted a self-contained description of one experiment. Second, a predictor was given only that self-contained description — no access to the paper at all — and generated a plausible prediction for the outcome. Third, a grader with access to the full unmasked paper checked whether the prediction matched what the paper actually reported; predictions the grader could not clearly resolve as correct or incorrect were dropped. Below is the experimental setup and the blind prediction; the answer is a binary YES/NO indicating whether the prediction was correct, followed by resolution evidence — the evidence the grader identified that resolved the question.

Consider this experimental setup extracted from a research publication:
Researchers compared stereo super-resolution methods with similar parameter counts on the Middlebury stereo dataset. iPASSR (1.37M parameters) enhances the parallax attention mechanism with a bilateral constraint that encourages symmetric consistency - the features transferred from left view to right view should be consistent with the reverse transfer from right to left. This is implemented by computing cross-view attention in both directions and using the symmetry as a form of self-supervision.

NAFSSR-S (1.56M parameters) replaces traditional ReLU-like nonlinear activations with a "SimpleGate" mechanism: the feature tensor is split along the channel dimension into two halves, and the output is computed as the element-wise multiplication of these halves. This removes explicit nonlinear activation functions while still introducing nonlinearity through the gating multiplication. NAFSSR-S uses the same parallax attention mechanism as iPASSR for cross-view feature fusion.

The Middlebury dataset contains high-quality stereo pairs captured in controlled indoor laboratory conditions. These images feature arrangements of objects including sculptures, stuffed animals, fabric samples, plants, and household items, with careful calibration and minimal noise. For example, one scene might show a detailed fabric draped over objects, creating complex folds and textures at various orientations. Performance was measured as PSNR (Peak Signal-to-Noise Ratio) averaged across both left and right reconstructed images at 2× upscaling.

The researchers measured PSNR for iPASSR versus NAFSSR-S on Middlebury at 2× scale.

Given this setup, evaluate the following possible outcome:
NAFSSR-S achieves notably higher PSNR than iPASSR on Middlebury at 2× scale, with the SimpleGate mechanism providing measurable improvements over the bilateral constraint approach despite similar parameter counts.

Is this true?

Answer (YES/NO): YES